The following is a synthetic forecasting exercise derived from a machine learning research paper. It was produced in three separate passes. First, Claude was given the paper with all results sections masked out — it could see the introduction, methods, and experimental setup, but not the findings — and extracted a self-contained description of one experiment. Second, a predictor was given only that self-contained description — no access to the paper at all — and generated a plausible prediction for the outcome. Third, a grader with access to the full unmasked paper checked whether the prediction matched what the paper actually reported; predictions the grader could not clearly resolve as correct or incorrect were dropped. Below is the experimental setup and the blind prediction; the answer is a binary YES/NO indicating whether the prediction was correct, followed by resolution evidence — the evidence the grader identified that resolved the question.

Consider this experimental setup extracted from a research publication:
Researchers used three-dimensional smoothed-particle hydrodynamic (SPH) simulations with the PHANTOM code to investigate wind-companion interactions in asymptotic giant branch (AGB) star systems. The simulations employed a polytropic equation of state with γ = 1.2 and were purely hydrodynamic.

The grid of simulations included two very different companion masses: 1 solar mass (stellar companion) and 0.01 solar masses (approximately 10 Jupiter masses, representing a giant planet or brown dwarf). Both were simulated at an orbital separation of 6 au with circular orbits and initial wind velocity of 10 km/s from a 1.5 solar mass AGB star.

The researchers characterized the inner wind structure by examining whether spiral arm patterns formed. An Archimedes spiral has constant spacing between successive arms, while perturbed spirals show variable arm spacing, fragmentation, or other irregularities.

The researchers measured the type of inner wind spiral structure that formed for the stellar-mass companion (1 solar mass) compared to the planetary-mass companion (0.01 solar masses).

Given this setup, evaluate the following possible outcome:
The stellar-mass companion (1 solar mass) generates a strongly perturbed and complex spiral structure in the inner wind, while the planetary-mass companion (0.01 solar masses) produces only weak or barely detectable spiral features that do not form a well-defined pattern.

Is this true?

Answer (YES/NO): NO